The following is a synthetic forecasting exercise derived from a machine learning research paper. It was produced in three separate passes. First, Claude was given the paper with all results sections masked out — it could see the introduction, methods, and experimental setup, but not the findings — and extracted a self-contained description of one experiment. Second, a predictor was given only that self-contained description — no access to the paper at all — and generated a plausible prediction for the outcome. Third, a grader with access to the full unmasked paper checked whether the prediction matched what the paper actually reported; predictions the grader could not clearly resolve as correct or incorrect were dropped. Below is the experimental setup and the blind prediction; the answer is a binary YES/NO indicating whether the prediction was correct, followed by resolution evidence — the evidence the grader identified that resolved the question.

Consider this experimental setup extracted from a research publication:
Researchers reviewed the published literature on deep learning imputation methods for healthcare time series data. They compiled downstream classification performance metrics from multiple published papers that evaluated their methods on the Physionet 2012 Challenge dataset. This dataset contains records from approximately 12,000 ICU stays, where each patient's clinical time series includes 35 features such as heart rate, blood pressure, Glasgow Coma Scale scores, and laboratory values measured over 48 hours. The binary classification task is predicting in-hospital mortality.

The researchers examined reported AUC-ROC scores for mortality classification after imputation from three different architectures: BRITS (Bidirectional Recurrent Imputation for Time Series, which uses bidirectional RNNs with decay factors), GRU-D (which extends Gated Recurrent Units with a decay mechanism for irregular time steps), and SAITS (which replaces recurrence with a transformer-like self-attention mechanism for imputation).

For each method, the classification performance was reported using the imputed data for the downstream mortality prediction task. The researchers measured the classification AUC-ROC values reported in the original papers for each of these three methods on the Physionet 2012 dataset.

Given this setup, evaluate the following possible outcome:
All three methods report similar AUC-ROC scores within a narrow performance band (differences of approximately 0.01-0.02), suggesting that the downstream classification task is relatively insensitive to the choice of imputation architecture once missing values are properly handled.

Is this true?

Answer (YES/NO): NO